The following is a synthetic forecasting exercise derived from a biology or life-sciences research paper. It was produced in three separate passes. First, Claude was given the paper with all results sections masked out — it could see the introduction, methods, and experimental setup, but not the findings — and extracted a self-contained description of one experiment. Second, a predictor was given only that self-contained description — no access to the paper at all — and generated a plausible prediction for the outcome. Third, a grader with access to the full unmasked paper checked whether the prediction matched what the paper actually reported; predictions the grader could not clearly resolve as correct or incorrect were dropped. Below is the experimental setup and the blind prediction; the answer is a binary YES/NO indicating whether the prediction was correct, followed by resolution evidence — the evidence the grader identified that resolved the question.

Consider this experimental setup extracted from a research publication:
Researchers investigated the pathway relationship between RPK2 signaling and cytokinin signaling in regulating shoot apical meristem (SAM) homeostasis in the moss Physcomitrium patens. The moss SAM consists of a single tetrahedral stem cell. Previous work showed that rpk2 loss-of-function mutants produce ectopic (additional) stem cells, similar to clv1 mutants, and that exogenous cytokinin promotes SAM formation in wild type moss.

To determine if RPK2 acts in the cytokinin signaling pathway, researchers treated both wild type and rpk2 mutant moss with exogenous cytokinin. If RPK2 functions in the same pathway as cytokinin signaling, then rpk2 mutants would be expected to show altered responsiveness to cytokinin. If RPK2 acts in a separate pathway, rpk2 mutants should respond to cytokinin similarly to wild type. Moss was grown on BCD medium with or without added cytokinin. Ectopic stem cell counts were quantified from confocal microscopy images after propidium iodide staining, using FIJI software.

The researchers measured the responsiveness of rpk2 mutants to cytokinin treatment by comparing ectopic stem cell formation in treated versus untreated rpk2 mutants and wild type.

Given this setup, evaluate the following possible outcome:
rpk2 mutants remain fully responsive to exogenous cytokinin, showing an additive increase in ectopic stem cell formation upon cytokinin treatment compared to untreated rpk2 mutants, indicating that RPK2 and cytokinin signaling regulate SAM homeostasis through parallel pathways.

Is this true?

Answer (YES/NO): NO